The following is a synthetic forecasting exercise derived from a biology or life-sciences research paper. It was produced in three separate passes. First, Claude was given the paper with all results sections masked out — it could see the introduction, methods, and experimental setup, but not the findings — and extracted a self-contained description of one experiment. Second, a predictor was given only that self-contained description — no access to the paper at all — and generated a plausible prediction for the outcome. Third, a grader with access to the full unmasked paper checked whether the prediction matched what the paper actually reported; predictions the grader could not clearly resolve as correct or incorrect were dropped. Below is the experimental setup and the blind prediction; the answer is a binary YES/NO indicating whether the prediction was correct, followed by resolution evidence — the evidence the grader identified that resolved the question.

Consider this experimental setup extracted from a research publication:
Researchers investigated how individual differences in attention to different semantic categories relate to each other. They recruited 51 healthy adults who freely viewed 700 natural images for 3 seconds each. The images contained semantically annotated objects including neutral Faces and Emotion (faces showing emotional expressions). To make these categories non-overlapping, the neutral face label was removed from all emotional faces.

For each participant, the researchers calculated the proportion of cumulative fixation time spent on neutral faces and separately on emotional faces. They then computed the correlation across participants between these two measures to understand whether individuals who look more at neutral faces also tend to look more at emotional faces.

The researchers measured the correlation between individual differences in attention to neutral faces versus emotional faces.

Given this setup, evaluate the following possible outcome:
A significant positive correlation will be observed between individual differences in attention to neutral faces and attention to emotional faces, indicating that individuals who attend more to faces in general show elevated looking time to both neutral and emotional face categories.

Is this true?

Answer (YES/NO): YES